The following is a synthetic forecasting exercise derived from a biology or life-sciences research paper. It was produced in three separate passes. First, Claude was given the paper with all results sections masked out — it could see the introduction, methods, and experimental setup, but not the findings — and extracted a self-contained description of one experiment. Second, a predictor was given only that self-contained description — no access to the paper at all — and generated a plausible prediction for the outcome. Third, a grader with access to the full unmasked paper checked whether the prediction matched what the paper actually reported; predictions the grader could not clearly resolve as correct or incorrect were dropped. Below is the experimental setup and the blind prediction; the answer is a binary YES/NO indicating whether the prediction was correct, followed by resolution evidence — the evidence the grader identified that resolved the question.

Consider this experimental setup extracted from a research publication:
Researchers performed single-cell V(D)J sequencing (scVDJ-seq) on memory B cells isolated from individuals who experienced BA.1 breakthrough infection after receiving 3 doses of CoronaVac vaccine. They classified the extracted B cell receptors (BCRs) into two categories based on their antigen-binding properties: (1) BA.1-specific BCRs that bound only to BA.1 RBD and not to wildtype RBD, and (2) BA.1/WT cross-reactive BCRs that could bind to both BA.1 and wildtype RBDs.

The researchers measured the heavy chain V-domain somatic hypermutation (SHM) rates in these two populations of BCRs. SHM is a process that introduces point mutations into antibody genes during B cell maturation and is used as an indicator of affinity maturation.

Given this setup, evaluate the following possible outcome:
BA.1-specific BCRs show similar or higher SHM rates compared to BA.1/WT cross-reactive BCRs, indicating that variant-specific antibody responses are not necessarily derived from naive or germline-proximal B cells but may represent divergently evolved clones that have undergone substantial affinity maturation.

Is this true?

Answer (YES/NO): NO